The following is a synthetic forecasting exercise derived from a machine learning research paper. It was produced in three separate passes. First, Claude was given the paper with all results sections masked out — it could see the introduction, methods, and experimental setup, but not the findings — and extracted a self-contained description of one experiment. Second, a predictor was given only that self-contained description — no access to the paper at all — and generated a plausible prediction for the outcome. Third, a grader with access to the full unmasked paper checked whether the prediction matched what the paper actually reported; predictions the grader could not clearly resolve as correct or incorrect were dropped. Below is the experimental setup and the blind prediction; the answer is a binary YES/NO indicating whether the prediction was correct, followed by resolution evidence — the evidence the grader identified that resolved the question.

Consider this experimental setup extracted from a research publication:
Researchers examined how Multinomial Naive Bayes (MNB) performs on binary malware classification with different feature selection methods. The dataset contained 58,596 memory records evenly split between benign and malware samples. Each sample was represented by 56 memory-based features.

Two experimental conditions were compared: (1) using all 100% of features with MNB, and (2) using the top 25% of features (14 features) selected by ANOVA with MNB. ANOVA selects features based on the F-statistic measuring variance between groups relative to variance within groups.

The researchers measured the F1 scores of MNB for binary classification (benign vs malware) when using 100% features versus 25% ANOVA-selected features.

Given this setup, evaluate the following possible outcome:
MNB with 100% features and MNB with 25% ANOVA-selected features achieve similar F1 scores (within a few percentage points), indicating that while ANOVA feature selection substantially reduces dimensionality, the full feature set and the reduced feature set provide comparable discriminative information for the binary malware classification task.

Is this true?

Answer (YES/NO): NO